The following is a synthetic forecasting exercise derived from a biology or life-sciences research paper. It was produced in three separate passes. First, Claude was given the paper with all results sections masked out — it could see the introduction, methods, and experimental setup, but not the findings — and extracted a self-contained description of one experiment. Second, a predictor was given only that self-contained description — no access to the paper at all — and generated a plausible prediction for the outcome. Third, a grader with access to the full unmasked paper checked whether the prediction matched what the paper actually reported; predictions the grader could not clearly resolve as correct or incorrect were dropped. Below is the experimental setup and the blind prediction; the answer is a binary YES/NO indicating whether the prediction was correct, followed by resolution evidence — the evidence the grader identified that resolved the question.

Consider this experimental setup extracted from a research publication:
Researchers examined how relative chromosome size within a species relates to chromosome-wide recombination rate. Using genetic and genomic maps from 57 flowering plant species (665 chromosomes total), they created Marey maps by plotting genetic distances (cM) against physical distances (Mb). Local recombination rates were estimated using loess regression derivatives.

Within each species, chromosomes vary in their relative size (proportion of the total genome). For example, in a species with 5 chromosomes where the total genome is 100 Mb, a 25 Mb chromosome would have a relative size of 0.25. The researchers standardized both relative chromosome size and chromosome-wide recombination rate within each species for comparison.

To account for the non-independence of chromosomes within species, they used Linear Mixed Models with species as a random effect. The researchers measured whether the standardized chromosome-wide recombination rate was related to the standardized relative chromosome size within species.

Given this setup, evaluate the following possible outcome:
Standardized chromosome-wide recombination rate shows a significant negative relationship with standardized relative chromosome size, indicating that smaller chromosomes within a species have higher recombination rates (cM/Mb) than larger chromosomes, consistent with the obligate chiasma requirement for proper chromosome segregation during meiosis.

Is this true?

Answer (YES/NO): YES